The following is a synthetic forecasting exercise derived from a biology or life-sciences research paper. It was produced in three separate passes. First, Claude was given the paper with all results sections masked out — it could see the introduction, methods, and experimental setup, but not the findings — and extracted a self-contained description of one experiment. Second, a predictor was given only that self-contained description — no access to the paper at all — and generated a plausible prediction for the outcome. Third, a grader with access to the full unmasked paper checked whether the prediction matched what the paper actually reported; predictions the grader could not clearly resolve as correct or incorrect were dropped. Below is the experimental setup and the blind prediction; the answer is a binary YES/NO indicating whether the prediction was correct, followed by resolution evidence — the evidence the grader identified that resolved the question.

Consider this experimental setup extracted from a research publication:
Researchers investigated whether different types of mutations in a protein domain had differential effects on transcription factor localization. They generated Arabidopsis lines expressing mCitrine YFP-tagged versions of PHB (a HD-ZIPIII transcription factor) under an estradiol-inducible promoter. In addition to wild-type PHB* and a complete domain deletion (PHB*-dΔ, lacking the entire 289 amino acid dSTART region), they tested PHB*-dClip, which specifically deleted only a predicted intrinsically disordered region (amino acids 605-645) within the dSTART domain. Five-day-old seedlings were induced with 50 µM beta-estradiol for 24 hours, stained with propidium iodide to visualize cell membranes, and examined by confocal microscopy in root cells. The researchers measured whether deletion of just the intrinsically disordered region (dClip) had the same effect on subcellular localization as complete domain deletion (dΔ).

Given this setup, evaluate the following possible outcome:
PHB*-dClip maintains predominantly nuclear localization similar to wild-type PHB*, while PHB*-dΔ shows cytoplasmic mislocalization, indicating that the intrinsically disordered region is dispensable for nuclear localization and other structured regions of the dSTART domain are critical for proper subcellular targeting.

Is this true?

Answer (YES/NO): NO